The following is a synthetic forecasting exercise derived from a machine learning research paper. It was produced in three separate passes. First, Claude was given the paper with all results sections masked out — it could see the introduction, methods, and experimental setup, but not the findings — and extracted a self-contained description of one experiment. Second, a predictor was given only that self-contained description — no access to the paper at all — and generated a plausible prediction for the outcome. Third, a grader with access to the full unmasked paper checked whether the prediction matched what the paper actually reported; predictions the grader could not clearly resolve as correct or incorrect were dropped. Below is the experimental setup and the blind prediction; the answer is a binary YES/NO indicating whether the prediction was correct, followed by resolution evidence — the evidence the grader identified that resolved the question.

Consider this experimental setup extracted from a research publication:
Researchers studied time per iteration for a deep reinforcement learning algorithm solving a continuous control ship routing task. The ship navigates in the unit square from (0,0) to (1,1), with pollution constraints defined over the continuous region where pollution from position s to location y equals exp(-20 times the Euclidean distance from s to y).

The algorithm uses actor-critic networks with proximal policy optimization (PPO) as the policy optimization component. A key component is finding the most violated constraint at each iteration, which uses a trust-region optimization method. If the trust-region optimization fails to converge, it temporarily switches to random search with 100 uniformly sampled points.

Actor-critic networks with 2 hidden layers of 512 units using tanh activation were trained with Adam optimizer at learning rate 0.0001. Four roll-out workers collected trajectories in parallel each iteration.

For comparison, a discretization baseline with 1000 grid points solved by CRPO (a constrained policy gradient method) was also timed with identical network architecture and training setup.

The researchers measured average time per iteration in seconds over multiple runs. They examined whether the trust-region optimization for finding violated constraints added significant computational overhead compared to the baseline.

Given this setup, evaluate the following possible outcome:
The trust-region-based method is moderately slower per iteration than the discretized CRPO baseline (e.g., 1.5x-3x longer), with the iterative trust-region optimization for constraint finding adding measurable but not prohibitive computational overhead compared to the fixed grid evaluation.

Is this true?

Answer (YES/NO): NO